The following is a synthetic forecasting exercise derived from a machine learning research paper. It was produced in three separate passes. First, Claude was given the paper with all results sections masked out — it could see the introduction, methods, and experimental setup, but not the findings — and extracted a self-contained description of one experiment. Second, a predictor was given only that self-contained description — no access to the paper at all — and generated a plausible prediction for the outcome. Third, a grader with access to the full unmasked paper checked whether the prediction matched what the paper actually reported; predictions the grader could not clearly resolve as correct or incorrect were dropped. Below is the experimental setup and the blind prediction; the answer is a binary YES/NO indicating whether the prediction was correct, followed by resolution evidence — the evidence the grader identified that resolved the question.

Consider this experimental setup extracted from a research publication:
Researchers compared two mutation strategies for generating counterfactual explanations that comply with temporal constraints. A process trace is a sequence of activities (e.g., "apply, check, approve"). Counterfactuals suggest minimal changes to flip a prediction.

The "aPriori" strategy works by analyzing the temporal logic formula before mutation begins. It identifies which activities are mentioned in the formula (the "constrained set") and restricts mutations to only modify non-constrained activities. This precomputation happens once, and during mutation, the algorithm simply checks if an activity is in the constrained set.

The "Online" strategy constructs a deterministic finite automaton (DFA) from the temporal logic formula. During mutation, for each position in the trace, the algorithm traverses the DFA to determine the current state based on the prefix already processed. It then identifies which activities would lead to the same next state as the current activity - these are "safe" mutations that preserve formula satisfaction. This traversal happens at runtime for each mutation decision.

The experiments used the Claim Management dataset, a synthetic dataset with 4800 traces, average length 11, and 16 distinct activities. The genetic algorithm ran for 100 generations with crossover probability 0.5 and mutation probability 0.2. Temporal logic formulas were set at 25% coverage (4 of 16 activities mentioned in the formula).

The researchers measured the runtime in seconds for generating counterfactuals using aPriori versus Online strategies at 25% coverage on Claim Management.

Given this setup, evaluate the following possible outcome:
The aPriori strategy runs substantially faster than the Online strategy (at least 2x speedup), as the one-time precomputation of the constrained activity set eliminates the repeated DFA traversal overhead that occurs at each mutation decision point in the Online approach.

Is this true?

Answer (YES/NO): NO